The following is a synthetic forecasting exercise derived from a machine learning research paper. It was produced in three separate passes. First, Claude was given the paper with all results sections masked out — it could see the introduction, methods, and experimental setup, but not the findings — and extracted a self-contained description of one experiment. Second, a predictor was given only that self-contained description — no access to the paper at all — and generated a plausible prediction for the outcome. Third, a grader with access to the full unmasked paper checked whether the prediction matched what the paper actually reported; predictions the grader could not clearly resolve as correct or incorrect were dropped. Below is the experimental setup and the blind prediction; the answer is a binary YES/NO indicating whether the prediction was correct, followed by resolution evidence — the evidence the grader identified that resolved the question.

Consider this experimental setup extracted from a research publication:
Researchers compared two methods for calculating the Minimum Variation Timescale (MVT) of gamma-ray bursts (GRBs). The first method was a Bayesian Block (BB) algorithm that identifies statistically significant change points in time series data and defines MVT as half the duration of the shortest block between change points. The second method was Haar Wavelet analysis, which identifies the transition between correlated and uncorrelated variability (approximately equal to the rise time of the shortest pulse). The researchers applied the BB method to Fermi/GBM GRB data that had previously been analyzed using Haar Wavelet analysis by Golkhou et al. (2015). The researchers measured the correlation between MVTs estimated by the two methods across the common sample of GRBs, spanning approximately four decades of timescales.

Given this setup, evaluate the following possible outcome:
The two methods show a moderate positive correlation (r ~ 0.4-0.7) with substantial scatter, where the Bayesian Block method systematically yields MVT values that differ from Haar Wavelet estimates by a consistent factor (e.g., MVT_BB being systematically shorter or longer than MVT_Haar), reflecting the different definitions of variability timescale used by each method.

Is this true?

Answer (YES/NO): NO